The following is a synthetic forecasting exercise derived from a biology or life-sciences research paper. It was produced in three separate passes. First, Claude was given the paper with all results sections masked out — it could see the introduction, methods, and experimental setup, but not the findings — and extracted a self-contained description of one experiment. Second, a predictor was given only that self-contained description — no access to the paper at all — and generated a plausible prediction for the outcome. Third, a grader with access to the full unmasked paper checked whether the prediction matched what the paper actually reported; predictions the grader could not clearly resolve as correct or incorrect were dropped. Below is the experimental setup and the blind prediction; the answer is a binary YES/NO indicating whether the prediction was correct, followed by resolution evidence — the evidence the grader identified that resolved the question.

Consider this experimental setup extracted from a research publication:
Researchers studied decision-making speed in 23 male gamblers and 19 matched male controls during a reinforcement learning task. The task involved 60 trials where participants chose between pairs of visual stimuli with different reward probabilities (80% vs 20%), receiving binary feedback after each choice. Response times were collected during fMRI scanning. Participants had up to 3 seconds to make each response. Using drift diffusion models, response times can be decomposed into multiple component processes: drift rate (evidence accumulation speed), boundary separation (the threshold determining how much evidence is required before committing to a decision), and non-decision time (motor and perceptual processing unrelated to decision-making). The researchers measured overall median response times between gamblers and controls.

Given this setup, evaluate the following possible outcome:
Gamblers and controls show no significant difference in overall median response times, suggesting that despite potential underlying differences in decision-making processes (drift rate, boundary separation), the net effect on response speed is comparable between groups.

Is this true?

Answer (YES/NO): YES